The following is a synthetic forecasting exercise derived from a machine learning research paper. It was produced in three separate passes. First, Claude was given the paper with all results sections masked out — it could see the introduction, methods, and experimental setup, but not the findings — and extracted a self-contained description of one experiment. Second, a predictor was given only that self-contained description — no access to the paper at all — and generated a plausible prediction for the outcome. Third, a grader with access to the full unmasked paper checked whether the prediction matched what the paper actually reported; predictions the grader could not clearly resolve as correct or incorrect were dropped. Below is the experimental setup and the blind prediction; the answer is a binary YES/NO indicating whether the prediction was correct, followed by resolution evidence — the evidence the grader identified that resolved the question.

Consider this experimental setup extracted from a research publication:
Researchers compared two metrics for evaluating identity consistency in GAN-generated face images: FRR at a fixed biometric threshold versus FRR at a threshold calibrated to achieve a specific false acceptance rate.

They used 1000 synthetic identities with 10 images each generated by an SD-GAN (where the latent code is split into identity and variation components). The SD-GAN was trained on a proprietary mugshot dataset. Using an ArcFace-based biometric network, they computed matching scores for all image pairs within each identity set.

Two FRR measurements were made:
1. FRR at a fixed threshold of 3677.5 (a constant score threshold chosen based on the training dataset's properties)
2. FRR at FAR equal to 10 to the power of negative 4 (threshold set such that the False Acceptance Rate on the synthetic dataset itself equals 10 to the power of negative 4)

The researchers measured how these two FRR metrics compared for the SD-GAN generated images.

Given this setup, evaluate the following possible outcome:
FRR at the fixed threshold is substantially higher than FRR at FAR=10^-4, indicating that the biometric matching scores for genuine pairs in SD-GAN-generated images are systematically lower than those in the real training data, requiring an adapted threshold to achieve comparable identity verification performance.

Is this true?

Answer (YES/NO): NO